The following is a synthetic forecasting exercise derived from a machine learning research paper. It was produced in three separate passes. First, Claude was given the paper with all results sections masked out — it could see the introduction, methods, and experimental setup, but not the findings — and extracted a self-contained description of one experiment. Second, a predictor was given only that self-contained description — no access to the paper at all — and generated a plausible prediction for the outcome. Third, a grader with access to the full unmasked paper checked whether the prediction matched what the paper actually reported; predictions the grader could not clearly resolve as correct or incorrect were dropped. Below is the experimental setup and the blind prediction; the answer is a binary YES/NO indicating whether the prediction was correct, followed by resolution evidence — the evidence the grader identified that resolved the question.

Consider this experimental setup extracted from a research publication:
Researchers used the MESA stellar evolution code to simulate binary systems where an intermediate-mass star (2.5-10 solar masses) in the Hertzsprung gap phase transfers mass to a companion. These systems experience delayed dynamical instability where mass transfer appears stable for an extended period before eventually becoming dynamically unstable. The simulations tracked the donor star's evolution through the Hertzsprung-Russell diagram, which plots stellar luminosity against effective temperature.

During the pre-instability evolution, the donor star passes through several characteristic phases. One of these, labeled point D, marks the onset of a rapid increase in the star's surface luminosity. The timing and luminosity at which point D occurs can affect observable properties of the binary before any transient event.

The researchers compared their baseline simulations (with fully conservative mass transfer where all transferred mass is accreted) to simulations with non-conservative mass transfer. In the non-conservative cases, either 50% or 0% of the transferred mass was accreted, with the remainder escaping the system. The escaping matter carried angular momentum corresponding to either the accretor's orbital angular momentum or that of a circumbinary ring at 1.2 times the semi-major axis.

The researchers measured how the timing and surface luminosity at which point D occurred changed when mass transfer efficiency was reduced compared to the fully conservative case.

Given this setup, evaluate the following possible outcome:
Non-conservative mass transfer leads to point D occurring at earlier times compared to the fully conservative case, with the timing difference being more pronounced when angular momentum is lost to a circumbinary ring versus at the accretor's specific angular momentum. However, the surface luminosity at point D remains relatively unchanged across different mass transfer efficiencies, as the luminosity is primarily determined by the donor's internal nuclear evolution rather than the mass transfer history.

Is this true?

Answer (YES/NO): NO